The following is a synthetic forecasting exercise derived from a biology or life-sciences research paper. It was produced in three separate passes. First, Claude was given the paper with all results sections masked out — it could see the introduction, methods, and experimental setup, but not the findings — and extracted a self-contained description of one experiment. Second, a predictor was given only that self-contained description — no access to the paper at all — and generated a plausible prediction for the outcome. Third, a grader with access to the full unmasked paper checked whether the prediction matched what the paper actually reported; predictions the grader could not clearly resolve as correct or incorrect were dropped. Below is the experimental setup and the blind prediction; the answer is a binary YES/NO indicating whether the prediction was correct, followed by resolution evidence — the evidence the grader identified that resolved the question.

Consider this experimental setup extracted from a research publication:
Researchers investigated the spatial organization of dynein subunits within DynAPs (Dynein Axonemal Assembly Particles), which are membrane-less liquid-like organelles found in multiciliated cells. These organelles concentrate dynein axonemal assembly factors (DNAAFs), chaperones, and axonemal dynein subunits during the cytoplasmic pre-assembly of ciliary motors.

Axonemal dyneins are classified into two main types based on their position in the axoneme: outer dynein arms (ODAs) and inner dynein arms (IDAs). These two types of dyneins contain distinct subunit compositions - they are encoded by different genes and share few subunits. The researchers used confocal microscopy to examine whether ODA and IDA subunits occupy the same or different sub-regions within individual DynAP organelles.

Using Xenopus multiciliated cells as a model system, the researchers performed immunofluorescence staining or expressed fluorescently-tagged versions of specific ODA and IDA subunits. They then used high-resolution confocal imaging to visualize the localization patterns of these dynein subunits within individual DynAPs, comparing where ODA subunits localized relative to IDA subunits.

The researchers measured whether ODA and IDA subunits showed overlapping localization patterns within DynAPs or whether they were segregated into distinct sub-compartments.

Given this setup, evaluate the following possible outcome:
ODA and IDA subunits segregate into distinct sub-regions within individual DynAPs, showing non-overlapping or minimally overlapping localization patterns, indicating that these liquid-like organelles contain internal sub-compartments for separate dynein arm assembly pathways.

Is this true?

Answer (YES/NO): YES